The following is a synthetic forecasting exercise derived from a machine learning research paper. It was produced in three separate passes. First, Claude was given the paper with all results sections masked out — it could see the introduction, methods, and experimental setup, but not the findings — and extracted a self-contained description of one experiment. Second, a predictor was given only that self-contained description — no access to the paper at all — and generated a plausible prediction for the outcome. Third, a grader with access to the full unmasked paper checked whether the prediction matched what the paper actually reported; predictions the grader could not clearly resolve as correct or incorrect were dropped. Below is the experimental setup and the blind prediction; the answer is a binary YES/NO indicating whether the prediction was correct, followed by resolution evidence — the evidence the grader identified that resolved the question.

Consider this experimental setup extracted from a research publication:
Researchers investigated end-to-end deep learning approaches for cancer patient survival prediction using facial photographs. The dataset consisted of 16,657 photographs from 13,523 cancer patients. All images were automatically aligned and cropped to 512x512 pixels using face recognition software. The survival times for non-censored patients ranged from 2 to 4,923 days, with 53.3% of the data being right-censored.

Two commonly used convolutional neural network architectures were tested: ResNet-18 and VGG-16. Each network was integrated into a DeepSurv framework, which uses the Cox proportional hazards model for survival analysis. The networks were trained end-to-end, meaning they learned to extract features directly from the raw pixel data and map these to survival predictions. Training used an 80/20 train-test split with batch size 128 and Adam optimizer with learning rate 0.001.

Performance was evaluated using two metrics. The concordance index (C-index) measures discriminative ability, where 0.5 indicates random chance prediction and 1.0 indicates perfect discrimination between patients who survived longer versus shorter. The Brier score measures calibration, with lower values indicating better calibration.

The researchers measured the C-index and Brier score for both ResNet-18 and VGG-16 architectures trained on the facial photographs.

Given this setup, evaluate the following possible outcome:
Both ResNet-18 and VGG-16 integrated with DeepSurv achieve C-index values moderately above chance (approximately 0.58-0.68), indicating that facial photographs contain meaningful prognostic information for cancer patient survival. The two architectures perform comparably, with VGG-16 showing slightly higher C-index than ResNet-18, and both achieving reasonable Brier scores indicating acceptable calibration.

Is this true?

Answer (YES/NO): NO